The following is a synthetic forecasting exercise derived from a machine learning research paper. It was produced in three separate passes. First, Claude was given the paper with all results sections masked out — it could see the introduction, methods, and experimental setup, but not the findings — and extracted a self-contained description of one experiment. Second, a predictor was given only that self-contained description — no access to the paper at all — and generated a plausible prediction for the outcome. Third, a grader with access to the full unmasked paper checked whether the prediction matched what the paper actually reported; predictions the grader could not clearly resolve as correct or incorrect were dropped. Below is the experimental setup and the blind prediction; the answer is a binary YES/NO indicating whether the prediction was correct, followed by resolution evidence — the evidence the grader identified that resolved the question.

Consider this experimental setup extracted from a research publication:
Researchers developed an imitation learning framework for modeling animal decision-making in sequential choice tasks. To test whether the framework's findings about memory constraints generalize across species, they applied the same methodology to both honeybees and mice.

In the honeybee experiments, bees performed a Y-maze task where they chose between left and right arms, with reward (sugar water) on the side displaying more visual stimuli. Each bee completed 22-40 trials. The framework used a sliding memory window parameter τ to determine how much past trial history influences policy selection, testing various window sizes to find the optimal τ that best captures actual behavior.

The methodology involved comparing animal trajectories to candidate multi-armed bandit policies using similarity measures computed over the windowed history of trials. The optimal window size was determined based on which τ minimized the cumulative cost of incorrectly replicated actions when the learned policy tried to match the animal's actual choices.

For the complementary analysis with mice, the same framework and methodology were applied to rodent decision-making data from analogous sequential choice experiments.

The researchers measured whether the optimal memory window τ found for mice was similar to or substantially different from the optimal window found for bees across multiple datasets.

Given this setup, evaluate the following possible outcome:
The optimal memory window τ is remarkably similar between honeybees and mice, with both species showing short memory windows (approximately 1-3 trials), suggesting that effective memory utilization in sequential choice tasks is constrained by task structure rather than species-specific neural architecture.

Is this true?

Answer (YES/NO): NO